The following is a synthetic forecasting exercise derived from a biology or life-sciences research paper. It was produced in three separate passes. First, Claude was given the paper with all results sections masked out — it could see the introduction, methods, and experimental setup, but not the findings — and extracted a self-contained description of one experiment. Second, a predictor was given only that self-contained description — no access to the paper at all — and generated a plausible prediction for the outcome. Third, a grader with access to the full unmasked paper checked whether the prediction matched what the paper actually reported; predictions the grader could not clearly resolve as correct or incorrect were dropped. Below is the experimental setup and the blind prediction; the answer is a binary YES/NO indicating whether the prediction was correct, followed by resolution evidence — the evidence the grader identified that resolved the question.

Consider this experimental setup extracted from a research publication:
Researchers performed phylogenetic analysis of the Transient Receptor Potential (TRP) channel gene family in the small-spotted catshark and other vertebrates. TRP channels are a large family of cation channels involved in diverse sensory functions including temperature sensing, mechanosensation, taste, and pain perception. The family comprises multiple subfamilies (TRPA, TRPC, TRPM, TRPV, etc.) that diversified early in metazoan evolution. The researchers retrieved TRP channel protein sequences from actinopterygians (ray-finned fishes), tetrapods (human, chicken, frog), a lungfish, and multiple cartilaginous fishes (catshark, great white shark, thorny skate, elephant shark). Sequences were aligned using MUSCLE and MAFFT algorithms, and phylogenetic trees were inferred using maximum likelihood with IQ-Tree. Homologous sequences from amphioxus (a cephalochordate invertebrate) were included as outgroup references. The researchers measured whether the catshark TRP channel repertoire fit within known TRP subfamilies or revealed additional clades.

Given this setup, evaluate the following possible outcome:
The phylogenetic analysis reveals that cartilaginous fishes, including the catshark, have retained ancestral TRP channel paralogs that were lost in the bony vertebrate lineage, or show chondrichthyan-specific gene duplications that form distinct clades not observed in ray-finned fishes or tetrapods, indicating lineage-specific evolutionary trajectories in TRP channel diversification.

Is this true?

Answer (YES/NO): YES